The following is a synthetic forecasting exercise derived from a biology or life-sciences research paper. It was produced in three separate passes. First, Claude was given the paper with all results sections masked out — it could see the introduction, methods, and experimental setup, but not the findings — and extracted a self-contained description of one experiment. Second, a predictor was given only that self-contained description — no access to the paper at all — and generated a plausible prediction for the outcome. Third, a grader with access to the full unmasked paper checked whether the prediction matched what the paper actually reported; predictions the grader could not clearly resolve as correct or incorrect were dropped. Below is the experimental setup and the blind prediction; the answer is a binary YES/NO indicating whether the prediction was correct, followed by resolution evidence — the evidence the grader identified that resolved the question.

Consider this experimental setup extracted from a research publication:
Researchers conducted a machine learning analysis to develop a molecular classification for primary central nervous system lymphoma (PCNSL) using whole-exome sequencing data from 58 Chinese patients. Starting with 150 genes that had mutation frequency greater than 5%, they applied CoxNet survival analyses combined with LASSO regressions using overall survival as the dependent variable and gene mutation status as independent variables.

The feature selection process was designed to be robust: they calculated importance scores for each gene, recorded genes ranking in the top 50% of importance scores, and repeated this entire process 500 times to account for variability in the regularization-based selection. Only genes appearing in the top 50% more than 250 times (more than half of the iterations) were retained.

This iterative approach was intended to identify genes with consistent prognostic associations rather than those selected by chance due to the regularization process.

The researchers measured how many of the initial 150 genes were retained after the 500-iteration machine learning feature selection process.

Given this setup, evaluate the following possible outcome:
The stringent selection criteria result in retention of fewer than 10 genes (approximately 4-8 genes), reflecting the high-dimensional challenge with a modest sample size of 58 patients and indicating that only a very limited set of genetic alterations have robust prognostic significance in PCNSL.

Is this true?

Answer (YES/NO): NO